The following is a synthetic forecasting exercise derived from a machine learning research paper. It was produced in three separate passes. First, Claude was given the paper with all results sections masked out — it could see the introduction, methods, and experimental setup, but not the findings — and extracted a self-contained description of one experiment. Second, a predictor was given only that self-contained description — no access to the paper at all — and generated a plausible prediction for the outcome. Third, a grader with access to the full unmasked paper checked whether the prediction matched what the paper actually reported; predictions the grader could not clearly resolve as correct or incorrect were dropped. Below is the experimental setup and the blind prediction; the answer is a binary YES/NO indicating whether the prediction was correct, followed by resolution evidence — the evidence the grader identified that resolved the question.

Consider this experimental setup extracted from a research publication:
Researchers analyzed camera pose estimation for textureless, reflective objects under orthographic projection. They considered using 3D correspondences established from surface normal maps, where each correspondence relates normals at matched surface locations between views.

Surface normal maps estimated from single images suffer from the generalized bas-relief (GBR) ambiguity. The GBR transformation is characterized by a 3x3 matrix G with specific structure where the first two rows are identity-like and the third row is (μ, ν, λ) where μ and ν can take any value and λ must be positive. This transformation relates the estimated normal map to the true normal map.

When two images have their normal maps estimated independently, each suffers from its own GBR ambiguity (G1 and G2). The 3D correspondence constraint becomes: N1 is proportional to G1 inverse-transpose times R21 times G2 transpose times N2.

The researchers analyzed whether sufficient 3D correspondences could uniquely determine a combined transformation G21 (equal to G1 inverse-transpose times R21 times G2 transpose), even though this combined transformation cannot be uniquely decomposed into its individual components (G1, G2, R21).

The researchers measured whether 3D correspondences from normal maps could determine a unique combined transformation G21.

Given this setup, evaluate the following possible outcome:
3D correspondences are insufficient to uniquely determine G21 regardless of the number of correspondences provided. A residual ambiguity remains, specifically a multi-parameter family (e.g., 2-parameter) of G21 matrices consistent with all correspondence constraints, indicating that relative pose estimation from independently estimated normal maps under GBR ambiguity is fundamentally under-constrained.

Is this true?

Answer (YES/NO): NO